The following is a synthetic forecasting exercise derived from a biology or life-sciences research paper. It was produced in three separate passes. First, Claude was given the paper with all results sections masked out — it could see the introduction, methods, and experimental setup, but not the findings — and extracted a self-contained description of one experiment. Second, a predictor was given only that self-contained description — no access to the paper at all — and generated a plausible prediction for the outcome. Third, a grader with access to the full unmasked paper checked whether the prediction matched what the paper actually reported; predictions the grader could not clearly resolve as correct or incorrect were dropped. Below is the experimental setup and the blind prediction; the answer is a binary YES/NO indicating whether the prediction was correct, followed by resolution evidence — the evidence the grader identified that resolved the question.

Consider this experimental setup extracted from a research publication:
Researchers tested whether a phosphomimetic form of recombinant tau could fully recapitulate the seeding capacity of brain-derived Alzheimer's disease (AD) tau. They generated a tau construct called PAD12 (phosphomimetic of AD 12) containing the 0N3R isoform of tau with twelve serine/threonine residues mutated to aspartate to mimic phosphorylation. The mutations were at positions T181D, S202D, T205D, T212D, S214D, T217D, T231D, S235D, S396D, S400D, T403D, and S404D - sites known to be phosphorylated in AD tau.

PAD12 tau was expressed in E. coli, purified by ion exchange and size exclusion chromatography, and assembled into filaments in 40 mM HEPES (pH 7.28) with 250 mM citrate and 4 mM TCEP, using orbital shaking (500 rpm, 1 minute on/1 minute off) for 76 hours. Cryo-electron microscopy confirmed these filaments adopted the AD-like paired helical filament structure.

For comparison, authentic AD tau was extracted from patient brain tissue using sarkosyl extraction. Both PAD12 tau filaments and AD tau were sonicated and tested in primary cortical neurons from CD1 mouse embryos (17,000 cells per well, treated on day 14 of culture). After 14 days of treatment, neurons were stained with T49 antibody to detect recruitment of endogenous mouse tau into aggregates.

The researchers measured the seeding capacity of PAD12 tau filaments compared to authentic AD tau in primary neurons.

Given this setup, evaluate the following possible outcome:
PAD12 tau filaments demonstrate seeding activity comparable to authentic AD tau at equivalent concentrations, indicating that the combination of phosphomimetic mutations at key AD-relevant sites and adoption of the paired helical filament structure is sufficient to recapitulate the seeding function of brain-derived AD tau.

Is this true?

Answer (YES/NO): YES